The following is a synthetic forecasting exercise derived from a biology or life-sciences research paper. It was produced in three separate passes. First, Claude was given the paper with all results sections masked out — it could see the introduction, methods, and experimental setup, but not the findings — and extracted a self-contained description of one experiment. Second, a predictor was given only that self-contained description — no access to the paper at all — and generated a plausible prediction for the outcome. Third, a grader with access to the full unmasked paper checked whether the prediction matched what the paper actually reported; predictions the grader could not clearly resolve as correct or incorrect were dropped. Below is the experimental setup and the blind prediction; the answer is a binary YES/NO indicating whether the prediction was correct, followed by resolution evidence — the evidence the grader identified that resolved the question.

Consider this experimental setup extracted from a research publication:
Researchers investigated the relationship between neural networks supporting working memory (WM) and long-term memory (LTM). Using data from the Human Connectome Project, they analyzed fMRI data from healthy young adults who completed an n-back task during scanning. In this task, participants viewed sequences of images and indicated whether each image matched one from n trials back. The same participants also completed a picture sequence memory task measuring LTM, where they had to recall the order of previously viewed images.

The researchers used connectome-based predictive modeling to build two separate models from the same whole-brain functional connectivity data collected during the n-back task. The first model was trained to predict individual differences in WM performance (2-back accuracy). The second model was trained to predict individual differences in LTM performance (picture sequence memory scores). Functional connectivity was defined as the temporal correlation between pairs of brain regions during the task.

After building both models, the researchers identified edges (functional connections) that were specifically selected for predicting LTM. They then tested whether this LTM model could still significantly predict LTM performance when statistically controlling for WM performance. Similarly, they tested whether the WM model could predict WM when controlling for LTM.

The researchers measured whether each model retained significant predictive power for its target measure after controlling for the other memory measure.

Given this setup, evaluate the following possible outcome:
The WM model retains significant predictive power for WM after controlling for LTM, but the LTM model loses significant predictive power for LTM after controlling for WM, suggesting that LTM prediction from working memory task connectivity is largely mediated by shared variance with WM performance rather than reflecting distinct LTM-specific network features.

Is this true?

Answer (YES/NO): NO